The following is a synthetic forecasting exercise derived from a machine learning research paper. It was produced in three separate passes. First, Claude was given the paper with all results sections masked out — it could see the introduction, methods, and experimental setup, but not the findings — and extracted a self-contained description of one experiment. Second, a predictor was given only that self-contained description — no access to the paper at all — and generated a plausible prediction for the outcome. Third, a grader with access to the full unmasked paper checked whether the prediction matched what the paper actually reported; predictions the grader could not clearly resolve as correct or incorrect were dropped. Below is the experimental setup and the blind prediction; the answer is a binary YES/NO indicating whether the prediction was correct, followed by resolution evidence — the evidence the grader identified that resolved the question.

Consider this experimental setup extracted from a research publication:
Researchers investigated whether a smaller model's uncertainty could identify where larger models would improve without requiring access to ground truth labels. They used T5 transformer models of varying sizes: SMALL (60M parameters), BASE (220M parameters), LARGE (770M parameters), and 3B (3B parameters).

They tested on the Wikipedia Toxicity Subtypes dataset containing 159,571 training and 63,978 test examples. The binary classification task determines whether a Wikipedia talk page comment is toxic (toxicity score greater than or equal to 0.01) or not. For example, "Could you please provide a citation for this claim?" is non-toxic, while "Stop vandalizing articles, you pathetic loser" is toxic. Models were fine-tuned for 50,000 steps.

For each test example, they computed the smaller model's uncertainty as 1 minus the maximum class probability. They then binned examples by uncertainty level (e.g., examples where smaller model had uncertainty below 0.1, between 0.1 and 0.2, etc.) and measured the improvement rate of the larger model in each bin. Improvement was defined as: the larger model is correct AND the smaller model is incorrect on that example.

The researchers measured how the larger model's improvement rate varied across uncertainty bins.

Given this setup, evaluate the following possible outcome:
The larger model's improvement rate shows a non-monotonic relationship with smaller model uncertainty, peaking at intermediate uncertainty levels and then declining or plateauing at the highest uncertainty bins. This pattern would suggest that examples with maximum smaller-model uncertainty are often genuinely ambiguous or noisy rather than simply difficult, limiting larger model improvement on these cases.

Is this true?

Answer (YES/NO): NO